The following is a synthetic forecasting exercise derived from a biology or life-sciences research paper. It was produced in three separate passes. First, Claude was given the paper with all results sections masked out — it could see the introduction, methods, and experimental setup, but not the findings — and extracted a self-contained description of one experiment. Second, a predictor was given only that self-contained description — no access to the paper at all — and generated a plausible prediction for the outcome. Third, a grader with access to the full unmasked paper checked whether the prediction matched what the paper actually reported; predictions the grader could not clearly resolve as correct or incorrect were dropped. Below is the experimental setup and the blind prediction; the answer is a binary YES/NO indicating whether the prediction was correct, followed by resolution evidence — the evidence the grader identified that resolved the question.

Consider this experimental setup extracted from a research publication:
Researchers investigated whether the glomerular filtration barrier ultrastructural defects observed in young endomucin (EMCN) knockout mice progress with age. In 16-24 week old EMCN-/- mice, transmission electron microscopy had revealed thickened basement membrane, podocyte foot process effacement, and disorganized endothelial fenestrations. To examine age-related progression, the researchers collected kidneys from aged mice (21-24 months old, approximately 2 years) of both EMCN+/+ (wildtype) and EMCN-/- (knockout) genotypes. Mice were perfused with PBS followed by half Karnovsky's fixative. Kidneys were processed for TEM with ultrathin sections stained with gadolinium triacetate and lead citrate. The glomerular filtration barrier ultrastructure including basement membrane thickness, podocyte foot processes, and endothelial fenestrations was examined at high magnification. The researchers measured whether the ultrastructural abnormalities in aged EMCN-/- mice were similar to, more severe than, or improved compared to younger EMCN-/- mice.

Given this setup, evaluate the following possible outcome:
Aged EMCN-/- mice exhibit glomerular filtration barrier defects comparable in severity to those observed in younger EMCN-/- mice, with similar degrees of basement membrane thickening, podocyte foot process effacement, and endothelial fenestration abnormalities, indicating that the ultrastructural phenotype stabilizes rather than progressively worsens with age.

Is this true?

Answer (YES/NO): NO